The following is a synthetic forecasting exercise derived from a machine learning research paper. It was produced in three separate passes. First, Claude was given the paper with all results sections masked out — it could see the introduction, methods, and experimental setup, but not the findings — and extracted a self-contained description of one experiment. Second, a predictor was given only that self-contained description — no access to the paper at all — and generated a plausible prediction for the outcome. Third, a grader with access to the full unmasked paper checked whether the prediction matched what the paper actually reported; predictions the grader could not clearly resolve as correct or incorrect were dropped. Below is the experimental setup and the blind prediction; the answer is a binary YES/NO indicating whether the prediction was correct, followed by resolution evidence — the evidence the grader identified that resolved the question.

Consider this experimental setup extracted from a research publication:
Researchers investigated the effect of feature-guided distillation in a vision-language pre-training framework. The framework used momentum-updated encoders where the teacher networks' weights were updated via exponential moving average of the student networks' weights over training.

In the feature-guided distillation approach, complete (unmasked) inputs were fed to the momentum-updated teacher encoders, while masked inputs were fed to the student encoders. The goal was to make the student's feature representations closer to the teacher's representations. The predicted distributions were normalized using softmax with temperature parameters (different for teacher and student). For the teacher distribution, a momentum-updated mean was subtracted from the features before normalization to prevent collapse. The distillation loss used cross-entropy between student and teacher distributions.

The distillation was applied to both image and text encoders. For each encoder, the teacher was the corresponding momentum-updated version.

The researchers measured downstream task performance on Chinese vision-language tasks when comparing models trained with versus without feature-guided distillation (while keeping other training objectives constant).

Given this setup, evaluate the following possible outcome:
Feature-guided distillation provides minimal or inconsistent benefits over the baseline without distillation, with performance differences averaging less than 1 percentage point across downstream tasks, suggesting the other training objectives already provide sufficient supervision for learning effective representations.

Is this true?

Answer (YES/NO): NO